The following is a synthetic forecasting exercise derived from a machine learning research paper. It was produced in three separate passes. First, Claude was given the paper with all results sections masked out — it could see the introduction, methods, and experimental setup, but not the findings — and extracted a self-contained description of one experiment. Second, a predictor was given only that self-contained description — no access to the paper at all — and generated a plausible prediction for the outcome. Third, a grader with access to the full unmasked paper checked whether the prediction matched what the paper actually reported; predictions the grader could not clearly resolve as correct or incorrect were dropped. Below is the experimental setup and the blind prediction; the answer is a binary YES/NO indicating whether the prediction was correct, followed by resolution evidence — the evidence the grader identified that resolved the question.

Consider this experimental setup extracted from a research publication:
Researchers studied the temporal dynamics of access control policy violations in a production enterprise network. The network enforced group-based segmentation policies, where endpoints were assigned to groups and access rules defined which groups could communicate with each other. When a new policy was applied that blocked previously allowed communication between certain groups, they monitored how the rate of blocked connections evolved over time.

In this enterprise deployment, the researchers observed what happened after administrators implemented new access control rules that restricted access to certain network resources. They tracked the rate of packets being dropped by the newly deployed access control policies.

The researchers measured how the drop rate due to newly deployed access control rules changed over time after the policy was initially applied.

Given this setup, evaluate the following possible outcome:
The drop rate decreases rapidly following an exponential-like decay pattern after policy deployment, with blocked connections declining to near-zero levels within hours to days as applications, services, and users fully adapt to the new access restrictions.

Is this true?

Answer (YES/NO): NO